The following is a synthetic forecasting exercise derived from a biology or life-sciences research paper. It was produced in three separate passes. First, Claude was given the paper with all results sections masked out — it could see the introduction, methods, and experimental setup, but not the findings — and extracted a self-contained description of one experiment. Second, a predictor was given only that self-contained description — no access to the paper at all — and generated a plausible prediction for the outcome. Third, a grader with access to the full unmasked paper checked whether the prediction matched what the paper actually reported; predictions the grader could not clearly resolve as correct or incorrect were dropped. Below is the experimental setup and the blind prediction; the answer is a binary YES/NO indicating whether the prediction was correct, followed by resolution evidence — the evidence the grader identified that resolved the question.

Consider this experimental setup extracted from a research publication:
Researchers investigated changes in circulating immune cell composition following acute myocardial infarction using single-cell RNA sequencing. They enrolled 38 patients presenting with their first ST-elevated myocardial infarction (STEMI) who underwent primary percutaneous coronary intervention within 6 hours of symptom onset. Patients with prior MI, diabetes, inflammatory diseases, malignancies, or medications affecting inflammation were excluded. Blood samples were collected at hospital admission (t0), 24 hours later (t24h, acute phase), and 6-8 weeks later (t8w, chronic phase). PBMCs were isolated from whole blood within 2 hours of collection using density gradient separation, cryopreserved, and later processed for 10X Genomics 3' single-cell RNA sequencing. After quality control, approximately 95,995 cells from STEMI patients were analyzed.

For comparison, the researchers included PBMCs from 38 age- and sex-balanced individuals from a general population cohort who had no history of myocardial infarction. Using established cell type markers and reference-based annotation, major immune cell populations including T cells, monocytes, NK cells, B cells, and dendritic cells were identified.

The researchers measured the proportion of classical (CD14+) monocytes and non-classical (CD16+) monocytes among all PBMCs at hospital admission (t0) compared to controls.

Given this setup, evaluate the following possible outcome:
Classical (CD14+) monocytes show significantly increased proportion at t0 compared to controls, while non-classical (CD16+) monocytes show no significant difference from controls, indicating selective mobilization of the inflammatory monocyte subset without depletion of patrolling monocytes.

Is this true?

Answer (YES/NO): YES